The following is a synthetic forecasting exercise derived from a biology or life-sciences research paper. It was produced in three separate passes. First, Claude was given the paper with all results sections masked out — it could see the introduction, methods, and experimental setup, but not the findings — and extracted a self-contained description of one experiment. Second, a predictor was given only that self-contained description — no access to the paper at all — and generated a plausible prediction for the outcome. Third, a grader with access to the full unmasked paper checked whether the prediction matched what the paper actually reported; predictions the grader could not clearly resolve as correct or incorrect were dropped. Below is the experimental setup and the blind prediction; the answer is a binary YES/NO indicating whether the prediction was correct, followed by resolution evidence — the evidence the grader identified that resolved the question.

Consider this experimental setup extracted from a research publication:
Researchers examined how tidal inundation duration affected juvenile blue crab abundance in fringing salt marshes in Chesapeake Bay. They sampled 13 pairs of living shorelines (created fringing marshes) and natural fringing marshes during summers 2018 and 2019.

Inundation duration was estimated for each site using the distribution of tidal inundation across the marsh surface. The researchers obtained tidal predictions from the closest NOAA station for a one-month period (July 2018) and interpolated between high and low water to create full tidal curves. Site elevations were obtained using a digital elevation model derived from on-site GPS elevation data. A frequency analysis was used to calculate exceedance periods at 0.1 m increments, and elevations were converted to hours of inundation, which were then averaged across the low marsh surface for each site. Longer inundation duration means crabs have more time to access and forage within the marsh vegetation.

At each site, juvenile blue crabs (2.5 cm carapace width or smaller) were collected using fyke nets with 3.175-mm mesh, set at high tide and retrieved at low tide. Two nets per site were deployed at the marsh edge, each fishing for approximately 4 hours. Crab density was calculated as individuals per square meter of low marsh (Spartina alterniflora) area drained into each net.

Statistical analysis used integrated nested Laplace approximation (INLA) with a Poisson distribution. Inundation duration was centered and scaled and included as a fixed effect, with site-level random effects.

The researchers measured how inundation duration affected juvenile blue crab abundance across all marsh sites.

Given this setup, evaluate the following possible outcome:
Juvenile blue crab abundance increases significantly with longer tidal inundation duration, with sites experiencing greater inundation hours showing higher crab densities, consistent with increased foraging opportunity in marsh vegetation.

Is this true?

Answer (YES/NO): YES